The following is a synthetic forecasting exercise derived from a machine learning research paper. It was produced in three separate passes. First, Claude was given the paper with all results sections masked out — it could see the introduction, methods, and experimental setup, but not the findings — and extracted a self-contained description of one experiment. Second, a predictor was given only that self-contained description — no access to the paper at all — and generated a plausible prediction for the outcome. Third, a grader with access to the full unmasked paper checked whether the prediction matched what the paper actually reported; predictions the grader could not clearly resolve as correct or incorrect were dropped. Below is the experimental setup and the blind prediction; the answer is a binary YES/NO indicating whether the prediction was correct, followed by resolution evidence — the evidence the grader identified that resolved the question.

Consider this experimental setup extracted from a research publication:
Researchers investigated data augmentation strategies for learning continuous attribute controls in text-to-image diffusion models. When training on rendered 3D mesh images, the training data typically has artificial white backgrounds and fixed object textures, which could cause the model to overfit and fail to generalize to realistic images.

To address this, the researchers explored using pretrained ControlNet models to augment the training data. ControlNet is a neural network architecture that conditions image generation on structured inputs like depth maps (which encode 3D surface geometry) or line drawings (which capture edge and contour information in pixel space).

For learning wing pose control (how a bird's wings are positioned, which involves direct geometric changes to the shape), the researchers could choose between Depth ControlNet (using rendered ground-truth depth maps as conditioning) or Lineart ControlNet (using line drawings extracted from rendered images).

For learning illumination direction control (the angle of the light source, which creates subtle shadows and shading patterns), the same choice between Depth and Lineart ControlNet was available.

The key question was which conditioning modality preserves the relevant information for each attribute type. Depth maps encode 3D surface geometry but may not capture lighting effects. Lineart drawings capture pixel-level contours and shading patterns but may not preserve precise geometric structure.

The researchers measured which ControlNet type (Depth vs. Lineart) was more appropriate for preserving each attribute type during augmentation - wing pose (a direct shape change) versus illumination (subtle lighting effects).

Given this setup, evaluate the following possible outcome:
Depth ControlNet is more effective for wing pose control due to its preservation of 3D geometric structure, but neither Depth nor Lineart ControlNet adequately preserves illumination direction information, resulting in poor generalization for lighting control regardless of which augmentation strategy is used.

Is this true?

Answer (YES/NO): NO